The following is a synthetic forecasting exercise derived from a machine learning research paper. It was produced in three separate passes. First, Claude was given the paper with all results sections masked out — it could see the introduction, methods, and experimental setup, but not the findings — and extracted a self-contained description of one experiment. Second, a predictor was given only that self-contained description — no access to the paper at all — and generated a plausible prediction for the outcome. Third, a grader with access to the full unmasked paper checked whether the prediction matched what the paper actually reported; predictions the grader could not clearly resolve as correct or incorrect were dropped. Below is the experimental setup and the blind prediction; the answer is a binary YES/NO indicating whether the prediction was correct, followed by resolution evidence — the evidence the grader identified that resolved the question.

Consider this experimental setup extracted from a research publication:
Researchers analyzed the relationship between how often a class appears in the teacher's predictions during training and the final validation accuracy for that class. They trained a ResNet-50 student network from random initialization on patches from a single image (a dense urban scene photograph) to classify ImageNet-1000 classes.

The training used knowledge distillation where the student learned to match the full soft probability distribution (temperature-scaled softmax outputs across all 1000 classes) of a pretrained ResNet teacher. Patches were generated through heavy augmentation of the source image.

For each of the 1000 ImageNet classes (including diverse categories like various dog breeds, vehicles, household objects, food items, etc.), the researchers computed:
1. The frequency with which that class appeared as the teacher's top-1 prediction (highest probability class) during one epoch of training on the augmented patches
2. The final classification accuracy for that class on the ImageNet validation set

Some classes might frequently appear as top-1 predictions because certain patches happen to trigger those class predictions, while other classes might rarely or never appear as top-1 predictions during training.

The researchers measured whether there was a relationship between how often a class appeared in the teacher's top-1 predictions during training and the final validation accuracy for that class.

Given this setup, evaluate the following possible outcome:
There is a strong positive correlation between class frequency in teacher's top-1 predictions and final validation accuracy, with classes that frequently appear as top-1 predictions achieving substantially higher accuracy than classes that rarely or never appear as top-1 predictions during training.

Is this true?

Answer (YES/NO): NO